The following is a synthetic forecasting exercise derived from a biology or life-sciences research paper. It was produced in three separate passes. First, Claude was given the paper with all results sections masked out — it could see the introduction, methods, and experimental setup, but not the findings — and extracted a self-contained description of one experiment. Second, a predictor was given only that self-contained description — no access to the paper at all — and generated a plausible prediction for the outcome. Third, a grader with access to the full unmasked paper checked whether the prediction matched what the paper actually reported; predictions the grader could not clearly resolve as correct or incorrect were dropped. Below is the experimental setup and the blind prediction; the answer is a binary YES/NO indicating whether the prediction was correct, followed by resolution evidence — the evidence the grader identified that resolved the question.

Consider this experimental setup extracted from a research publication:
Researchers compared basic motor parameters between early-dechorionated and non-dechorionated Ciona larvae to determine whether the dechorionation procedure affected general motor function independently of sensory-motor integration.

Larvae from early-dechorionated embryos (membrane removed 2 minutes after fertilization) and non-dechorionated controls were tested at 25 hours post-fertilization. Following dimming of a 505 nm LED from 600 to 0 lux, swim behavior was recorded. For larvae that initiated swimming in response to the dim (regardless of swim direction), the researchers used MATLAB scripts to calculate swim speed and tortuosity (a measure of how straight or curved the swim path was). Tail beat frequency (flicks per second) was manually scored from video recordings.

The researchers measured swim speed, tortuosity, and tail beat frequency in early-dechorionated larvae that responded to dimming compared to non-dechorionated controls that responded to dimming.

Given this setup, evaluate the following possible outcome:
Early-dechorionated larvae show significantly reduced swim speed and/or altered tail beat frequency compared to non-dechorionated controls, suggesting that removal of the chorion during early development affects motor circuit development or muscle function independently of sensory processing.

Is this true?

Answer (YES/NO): NO